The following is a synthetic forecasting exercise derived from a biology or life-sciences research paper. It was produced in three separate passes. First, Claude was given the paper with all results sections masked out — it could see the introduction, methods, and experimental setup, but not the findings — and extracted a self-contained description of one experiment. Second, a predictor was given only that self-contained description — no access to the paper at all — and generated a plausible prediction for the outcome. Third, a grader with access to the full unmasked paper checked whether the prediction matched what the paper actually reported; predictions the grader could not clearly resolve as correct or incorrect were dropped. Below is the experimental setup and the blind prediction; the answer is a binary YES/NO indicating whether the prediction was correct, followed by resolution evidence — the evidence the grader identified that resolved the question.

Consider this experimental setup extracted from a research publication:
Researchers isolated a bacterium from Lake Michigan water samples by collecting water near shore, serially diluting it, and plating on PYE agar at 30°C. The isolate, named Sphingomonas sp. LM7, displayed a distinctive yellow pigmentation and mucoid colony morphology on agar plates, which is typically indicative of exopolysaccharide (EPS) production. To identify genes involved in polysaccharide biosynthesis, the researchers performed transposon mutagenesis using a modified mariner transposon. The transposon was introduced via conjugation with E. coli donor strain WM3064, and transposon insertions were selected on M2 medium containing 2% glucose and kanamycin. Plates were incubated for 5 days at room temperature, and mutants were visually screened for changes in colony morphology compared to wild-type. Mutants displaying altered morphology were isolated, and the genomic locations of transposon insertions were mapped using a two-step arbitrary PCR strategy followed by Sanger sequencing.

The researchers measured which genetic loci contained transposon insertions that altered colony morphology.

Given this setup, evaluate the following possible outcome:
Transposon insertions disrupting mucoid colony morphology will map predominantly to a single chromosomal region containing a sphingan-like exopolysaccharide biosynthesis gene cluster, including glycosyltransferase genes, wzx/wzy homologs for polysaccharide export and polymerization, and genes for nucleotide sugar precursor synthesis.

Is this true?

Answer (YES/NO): NO